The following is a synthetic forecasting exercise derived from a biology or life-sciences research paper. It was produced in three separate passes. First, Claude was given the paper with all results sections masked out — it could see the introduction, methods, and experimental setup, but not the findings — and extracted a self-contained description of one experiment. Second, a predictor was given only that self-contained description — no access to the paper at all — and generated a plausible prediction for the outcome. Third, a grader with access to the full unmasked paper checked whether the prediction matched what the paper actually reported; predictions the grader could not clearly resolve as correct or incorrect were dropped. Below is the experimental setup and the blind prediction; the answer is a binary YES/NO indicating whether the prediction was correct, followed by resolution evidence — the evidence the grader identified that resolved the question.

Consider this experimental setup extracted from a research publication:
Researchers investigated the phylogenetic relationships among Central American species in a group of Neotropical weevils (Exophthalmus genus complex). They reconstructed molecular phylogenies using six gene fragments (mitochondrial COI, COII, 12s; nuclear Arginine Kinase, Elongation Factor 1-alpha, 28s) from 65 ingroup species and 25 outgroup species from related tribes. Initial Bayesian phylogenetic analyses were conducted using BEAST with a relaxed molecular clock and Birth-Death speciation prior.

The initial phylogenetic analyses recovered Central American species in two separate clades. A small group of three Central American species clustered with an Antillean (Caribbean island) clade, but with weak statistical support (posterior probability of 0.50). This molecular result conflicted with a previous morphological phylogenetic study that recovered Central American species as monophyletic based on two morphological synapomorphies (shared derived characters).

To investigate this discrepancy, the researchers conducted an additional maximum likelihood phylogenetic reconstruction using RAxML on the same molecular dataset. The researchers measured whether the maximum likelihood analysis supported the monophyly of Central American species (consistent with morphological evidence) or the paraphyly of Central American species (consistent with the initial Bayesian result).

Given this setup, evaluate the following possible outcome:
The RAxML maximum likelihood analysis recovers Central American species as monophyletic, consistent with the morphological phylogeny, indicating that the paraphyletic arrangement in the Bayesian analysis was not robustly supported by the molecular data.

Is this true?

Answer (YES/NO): YES